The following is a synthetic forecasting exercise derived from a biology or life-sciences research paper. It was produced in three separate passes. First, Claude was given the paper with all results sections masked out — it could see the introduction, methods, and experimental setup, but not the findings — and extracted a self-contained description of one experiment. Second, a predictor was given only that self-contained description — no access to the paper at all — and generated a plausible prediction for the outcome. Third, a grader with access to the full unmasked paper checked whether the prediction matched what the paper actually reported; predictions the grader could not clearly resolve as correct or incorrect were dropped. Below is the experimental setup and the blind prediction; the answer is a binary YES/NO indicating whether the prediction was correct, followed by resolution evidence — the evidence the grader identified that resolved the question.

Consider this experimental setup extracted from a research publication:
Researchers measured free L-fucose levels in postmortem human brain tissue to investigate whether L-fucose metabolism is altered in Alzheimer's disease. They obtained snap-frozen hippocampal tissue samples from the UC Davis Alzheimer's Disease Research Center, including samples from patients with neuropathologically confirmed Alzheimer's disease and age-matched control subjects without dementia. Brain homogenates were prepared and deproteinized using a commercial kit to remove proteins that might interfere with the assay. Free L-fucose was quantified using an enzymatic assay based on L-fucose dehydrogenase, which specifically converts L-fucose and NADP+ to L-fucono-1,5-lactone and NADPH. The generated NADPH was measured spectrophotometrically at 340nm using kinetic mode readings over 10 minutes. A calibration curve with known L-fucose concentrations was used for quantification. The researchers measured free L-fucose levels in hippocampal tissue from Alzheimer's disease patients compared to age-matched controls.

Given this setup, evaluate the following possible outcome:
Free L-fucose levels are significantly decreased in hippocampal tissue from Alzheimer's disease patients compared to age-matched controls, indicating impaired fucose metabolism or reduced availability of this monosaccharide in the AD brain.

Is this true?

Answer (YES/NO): YES